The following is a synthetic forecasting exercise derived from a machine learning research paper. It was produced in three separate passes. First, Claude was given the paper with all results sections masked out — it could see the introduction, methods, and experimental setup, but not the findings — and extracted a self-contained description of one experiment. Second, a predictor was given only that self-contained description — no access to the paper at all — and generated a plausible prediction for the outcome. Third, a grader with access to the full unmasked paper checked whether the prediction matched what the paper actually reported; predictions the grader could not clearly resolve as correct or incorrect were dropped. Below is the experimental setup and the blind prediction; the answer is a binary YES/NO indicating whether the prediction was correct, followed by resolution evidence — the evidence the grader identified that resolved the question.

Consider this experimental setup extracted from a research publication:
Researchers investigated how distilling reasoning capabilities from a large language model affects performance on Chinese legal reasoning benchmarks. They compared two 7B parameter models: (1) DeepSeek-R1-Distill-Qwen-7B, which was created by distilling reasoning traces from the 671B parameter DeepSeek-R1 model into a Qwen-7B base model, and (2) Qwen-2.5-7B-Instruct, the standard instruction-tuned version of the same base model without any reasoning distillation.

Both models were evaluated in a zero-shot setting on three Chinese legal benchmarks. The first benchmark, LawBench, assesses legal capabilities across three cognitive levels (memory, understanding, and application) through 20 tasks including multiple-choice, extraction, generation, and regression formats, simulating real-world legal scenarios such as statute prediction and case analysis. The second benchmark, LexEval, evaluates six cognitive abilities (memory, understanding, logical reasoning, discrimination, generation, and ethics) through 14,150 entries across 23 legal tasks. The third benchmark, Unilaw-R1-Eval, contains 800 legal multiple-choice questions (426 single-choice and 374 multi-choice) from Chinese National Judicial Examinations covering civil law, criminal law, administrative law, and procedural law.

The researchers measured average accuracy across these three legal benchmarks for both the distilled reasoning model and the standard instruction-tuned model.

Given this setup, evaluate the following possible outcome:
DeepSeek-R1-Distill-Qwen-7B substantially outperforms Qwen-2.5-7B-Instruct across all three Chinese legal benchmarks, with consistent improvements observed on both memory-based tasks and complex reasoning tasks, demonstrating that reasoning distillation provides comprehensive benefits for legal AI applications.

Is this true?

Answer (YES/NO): NO